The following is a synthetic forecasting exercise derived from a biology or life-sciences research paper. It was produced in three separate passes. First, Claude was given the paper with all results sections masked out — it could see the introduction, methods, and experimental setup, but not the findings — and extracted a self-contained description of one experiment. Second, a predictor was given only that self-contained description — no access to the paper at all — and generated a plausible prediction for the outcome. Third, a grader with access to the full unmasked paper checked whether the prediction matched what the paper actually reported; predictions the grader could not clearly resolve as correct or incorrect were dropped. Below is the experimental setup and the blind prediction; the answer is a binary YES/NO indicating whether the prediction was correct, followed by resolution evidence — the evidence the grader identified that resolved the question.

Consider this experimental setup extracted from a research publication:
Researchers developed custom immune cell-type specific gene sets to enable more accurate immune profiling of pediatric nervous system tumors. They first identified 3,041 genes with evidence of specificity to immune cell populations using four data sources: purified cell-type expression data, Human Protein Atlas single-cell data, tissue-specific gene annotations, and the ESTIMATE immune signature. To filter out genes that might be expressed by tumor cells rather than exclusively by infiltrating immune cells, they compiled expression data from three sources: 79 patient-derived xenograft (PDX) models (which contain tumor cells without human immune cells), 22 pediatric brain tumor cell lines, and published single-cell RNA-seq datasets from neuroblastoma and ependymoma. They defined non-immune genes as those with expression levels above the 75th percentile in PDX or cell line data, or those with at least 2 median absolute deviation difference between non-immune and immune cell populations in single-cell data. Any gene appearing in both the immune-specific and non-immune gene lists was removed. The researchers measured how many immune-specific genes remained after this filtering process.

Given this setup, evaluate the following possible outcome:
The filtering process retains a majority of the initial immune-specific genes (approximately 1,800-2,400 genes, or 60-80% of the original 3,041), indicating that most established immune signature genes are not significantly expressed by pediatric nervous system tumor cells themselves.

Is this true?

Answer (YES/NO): NO